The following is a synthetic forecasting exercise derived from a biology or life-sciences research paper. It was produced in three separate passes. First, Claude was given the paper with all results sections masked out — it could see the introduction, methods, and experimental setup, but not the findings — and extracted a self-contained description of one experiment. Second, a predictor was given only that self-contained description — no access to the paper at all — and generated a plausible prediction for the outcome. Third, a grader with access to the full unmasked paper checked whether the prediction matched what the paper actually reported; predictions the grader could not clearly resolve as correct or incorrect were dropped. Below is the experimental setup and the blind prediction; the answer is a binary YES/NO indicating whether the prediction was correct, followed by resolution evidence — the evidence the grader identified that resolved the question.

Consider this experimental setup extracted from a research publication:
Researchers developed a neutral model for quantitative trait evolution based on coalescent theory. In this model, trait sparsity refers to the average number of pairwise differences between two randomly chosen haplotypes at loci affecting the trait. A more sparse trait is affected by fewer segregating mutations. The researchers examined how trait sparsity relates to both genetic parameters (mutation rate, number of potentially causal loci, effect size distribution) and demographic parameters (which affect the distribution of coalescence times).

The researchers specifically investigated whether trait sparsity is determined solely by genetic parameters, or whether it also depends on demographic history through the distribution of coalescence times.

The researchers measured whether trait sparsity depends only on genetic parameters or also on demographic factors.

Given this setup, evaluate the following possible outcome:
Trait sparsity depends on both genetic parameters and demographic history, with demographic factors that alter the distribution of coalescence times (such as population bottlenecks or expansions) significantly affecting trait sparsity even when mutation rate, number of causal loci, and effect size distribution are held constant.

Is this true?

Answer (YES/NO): YES